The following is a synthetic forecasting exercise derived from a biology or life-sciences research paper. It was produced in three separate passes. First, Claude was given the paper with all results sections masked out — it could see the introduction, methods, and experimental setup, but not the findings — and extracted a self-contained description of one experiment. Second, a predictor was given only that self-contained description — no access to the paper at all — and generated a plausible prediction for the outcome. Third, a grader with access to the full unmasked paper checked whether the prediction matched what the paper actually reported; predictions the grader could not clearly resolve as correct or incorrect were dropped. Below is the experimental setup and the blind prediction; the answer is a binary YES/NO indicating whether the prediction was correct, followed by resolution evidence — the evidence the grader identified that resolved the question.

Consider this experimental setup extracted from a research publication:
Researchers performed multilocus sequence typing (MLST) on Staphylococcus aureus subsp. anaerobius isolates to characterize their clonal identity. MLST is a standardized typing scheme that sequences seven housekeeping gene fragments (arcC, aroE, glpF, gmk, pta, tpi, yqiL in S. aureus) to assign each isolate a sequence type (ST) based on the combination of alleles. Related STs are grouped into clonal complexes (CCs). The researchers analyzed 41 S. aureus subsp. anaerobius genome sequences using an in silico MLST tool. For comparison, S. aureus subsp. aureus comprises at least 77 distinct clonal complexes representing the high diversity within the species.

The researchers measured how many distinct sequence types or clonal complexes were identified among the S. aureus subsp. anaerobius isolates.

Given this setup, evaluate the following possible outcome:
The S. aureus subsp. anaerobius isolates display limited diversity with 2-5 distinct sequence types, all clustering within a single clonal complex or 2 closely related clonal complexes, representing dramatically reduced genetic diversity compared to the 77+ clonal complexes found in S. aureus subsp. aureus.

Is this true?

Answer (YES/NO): YES